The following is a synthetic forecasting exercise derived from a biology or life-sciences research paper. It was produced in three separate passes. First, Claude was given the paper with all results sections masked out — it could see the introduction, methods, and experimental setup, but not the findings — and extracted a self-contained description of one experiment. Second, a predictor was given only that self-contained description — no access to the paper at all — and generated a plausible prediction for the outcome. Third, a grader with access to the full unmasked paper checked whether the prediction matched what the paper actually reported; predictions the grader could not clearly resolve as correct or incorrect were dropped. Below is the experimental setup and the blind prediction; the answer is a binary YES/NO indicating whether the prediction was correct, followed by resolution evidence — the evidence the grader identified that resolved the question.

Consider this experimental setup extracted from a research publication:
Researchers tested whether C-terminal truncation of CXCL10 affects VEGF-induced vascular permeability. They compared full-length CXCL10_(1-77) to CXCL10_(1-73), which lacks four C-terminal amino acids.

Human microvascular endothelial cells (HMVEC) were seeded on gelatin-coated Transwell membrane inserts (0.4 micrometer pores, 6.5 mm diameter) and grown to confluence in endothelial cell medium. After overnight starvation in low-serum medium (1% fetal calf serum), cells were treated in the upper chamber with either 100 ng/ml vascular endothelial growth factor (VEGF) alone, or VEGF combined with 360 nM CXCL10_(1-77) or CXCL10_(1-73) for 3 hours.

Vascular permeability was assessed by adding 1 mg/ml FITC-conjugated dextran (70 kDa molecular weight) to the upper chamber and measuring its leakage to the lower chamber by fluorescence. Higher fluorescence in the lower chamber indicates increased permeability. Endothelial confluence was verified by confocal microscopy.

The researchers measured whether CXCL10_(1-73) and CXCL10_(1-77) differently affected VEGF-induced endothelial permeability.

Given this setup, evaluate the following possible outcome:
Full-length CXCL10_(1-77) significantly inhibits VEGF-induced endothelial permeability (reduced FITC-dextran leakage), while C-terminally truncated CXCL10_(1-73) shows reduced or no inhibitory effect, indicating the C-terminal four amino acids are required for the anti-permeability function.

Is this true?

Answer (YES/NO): NO